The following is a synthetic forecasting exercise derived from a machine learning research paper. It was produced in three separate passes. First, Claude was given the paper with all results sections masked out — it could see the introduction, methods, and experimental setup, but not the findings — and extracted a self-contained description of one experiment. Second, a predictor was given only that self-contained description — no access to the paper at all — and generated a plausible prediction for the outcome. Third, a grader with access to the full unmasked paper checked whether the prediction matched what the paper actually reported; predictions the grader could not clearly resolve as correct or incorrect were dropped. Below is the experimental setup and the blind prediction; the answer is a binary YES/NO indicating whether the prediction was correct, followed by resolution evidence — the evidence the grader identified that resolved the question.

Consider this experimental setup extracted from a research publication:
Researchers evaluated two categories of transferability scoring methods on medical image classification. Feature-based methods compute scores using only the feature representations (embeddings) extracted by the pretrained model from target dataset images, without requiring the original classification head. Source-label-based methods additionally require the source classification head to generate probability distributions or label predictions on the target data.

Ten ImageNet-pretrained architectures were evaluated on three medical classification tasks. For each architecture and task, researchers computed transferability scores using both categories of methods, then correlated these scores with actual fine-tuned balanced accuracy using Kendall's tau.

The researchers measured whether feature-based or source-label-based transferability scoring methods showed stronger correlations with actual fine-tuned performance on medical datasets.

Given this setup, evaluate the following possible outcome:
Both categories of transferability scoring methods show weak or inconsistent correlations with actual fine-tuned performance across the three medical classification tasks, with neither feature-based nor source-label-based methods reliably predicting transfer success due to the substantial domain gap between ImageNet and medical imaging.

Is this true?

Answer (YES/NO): NO